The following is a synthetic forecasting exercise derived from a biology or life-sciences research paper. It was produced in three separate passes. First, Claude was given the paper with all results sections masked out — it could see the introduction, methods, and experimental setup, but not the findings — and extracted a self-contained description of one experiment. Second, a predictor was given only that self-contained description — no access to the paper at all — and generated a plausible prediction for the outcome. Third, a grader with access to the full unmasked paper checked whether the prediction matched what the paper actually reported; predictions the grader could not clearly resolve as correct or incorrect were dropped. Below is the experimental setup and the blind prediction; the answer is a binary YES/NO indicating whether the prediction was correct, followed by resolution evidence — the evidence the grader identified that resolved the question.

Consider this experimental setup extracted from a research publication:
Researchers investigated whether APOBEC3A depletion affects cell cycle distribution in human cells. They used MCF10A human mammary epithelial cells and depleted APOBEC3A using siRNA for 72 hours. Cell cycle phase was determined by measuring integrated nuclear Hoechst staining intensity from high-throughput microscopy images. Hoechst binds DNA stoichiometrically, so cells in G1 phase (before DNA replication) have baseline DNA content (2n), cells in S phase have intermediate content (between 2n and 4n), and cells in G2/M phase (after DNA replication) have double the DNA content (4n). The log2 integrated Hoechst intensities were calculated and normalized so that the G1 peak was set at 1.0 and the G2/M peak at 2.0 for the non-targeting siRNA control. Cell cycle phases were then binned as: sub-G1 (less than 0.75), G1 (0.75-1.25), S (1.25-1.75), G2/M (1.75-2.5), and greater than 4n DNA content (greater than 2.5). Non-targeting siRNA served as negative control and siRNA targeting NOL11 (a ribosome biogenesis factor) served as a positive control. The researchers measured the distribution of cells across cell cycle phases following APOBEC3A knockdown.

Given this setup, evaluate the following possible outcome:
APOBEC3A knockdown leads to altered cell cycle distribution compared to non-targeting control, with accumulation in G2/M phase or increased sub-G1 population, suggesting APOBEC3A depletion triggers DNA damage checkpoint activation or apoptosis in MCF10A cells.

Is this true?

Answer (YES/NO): NO